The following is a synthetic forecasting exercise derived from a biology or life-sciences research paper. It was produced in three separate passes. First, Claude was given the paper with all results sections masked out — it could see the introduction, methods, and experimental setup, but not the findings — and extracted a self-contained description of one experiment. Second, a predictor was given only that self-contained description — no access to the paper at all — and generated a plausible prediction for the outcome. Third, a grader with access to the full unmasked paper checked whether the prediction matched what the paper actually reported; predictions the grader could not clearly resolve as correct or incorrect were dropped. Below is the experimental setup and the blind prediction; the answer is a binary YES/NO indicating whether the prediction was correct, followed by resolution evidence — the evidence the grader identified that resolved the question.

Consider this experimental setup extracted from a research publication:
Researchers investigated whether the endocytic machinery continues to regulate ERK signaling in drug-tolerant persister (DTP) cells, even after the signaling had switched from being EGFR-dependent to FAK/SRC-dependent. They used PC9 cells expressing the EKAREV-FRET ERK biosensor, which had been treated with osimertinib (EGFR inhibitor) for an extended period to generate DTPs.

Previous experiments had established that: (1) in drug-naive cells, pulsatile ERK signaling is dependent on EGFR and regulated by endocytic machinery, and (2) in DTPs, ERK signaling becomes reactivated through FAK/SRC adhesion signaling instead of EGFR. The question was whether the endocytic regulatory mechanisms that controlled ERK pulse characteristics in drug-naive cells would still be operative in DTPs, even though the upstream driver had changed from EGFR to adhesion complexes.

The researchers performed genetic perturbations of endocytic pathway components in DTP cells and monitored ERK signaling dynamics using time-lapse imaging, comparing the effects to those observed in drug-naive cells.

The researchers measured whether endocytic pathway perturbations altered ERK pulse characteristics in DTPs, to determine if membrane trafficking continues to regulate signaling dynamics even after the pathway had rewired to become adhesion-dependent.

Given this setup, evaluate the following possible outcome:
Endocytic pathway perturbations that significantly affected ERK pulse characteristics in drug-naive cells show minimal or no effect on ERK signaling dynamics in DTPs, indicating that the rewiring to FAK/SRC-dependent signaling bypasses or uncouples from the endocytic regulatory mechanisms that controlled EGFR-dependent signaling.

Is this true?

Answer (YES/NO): NO